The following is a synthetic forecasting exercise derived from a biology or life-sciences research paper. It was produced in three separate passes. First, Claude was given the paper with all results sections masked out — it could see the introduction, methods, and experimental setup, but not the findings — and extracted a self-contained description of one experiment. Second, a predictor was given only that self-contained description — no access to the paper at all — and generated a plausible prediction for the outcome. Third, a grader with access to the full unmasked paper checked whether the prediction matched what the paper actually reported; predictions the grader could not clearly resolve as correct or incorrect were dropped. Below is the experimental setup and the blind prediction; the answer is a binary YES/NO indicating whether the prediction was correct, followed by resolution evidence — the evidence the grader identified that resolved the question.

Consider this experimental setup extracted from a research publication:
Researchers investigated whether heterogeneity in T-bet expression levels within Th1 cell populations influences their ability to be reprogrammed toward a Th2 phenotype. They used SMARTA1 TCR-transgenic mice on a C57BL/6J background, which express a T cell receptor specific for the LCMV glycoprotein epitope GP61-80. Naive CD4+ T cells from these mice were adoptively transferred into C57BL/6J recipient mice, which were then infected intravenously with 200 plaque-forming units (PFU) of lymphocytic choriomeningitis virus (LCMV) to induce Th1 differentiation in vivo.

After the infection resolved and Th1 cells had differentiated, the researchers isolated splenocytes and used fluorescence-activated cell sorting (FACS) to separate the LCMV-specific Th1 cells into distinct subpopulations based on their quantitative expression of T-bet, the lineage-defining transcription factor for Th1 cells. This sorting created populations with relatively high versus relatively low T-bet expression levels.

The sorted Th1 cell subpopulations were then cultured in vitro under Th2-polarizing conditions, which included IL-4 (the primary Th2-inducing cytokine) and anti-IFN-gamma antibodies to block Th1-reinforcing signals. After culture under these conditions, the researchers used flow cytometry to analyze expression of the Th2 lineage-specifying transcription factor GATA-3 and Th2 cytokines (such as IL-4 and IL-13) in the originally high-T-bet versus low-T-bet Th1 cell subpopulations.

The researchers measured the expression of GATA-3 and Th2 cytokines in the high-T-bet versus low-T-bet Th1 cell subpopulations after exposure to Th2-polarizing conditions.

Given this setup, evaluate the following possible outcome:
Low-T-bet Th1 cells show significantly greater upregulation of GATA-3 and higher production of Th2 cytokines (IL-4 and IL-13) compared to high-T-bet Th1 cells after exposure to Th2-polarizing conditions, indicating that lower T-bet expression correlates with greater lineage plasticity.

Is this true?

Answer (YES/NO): YES